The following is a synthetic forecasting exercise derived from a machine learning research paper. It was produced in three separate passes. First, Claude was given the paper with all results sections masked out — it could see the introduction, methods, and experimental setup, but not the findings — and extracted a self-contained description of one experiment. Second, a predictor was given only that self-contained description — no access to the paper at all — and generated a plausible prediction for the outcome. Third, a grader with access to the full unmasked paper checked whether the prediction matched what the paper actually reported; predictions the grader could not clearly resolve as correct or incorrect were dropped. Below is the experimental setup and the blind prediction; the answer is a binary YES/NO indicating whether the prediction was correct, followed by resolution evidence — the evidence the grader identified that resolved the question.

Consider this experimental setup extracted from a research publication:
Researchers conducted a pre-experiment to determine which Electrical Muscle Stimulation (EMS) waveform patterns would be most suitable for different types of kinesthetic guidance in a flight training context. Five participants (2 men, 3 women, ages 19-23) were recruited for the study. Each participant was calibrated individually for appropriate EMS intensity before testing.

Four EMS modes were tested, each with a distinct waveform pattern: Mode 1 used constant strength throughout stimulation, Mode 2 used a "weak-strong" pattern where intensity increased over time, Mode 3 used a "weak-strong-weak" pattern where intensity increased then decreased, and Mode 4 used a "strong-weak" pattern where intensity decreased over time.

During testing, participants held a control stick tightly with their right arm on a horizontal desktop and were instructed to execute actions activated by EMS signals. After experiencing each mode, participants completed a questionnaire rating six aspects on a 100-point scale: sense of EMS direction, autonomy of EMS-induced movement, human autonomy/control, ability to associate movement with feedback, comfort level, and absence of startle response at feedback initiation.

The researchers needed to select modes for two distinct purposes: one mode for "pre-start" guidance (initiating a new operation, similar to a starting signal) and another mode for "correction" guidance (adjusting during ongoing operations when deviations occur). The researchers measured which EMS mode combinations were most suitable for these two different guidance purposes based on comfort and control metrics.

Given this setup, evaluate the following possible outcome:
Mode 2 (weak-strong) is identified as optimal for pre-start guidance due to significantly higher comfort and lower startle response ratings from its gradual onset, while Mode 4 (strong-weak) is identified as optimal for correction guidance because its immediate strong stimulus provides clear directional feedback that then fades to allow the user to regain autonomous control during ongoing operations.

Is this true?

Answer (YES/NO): NO